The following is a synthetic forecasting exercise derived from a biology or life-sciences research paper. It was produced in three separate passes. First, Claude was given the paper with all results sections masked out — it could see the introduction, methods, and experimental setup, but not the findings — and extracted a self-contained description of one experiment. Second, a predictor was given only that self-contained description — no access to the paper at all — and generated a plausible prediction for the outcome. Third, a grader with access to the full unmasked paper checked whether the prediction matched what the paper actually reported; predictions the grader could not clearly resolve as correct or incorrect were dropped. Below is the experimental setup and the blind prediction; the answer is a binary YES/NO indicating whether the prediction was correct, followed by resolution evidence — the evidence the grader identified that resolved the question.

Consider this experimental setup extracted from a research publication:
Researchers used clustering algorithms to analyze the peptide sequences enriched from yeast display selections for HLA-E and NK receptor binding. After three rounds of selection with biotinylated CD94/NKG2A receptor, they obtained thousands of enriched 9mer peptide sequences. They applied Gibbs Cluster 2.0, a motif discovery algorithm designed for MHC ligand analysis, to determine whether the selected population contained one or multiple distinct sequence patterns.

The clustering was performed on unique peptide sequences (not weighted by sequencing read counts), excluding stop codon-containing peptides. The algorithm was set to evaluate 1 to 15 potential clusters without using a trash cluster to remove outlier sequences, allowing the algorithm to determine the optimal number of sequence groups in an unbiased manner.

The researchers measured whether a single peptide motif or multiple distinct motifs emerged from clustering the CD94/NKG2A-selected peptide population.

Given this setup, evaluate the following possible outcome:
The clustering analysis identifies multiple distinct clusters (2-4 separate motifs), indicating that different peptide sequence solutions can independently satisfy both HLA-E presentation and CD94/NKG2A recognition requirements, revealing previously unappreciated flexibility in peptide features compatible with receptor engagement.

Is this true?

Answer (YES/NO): YES